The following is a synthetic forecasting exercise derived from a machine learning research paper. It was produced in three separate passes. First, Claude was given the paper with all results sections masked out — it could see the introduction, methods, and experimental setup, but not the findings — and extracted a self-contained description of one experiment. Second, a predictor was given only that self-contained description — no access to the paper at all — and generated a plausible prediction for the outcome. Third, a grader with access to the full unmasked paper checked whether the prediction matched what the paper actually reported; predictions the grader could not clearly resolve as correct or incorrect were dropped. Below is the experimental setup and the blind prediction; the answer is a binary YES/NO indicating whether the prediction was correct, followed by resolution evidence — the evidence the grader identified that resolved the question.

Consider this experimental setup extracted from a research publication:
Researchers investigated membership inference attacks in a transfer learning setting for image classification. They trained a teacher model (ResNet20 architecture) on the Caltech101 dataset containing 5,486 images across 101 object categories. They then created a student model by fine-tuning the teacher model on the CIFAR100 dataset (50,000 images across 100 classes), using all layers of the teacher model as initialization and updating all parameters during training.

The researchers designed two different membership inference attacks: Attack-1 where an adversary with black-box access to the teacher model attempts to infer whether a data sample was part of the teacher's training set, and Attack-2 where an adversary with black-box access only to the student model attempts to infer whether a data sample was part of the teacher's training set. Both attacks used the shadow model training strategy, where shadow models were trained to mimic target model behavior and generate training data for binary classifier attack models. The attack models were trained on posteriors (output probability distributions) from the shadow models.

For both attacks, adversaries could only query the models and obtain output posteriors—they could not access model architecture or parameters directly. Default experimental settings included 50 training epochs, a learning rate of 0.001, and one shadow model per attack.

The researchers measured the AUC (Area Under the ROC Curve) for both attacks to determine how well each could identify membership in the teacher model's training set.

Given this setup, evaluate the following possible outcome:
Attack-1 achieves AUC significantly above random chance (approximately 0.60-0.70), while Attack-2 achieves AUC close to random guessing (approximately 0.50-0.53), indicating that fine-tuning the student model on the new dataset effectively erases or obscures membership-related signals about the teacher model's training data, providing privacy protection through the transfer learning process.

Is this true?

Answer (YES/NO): NO